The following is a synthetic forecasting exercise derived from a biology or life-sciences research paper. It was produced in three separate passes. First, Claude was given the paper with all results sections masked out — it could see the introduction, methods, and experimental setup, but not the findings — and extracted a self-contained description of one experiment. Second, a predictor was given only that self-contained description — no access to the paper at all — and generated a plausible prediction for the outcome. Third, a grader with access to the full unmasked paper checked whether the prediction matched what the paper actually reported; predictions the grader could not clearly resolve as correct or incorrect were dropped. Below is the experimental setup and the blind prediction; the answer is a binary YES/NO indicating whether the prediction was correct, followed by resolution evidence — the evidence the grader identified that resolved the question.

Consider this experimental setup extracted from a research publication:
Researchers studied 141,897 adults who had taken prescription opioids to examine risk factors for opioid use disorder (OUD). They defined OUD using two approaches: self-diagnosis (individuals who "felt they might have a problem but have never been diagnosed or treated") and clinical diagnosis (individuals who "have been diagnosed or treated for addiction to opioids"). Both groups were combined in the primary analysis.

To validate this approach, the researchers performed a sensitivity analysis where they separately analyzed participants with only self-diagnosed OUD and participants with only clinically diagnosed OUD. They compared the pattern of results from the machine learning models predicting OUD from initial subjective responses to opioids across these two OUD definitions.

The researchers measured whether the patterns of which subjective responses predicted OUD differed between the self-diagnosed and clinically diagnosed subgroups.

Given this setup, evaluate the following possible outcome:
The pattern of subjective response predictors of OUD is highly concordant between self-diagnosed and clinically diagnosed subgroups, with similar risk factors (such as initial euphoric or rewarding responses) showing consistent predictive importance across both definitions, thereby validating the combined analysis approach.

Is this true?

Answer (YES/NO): YES